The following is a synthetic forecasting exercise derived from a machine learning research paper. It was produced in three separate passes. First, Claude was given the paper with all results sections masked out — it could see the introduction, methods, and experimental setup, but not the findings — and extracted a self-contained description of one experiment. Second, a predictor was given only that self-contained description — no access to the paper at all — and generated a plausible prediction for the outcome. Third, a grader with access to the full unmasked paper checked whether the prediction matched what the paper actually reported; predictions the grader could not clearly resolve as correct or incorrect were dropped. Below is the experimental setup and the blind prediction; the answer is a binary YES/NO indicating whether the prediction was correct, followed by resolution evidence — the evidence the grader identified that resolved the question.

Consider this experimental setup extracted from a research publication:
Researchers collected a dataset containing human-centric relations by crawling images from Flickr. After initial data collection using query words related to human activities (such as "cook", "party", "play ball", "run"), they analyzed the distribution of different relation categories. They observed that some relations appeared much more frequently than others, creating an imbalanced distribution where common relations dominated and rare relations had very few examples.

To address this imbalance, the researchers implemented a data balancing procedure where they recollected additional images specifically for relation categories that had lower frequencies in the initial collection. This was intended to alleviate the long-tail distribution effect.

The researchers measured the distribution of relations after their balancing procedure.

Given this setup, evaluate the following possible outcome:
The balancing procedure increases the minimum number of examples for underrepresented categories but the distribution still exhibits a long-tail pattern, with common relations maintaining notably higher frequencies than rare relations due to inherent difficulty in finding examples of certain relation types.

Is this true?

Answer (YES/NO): YES